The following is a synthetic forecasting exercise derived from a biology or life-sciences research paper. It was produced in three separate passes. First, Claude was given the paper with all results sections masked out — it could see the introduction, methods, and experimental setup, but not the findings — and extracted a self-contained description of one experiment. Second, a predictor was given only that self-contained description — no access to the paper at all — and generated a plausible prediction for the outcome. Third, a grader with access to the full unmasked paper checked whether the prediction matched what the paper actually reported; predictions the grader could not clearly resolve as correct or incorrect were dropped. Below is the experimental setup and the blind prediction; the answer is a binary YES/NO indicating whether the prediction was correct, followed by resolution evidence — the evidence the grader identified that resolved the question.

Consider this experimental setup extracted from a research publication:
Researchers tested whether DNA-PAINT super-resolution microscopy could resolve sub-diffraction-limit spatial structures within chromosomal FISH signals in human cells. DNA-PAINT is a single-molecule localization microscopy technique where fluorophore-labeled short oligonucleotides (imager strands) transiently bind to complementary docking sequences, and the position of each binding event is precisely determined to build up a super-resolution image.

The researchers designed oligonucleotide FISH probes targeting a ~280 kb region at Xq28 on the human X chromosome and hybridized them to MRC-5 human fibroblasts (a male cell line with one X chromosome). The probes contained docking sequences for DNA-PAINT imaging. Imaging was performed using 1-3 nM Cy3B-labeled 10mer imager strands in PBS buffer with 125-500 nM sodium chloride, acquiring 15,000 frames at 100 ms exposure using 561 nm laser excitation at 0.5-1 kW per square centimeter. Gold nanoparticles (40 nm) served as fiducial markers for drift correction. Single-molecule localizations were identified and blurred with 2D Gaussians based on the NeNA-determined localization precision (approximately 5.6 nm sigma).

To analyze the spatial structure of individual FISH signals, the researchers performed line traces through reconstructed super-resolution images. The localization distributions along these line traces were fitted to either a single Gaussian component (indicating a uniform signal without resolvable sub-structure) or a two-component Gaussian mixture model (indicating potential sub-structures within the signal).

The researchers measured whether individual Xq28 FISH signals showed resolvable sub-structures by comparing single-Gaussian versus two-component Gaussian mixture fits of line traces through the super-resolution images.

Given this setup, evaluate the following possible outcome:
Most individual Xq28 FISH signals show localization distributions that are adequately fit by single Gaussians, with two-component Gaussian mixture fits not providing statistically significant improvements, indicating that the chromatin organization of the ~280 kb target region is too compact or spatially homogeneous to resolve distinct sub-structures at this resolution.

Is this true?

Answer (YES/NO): NO